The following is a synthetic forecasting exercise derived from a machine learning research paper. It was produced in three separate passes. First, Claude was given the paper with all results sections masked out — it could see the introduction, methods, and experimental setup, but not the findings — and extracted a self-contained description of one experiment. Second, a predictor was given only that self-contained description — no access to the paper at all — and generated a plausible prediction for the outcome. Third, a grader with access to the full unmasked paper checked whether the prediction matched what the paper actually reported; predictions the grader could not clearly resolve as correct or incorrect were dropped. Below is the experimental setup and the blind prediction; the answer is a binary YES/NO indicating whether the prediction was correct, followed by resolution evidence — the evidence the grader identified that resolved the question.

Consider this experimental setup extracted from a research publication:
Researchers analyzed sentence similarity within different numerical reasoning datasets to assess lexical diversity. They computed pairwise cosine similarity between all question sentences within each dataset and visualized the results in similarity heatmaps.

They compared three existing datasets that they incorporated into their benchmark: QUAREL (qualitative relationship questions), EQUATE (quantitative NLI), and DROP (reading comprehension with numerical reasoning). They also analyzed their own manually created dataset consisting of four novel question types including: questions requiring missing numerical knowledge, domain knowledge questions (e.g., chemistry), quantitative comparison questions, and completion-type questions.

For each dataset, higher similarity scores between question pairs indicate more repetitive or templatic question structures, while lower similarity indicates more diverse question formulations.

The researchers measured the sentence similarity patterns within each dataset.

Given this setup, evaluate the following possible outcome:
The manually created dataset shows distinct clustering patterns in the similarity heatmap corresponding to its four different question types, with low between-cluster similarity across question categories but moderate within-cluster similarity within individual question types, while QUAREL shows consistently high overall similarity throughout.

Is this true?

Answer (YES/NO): NO